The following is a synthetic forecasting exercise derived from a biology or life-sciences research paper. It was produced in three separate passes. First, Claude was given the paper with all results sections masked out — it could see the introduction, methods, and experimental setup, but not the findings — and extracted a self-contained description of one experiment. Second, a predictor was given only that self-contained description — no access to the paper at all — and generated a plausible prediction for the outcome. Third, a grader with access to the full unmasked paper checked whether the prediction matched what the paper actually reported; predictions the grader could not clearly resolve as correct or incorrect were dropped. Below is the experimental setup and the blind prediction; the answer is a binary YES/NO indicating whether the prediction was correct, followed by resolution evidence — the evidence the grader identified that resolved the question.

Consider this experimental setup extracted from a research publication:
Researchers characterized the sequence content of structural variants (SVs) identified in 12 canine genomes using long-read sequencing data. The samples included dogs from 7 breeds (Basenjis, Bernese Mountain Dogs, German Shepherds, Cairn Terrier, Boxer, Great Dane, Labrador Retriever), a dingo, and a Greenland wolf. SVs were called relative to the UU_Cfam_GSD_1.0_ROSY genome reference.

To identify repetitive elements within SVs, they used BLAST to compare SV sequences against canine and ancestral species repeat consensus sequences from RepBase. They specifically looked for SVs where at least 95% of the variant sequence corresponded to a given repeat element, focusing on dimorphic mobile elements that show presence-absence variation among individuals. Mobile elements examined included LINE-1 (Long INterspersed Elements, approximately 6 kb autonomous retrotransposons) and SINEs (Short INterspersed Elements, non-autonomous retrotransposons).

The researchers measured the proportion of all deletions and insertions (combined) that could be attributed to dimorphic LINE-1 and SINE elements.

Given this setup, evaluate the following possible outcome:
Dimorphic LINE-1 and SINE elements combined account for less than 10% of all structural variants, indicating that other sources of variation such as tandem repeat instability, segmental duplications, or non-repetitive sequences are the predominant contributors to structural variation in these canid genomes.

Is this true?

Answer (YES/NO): NO